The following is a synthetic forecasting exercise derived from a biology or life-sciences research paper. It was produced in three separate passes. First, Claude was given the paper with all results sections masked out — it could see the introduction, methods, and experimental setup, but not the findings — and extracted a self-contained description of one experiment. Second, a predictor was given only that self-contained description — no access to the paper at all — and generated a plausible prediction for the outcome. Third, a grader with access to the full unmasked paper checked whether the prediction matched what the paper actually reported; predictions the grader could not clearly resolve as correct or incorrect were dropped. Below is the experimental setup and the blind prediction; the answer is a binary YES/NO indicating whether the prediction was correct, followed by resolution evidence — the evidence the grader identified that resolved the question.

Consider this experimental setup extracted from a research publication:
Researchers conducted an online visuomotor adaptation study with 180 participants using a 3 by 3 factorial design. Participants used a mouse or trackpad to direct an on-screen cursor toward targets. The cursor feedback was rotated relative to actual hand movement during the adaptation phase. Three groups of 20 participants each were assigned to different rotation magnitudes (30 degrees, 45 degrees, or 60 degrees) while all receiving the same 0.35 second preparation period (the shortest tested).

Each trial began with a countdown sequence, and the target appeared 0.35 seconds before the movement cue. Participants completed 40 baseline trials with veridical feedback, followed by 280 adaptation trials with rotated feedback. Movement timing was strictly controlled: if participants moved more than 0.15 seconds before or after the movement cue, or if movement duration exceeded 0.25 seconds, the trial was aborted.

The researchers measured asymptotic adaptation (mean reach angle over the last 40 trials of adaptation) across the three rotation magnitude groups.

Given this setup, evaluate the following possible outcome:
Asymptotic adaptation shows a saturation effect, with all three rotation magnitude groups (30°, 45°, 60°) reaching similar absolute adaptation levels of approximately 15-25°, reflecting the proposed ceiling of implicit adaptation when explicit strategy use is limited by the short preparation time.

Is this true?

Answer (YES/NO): NO